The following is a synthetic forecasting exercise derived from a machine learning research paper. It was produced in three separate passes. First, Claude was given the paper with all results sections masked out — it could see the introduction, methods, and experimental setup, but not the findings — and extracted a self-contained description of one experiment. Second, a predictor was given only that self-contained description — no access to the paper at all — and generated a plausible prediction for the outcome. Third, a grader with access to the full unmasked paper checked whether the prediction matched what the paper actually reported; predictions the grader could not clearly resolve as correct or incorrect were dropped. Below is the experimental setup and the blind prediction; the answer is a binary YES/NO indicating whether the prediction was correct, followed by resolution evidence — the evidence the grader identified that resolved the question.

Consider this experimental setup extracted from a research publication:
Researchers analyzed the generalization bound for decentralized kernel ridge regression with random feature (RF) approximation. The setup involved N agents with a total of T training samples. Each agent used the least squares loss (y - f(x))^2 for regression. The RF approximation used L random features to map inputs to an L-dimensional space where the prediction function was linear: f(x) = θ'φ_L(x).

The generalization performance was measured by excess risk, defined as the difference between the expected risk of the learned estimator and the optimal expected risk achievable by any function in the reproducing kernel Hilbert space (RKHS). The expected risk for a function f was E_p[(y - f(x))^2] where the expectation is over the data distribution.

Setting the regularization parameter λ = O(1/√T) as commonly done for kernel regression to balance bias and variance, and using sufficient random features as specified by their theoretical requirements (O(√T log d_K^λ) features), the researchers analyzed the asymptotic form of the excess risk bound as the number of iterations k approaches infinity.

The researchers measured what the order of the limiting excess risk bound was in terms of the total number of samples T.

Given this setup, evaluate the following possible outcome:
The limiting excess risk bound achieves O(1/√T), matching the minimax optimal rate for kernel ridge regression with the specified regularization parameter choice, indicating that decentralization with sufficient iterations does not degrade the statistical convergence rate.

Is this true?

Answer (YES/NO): YES